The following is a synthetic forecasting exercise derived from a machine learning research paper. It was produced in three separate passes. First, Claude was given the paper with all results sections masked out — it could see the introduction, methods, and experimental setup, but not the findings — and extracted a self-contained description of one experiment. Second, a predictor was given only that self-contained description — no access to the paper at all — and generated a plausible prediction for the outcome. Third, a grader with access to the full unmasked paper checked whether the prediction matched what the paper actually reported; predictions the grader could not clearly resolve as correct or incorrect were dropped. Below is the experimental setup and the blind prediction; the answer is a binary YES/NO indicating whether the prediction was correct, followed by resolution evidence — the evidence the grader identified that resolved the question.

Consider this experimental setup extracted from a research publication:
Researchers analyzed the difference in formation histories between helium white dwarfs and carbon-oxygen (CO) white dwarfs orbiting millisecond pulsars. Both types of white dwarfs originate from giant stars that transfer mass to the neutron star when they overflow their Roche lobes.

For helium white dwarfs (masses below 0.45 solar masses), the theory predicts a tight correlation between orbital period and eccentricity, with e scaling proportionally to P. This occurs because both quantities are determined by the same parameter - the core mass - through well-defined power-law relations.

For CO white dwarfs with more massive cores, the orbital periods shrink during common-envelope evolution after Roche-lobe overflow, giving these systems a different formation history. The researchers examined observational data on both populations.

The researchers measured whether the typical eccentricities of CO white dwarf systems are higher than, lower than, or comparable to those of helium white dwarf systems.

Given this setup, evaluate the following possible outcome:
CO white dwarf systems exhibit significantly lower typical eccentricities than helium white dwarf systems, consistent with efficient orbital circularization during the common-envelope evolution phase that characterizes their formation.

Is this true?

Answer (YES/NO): NO